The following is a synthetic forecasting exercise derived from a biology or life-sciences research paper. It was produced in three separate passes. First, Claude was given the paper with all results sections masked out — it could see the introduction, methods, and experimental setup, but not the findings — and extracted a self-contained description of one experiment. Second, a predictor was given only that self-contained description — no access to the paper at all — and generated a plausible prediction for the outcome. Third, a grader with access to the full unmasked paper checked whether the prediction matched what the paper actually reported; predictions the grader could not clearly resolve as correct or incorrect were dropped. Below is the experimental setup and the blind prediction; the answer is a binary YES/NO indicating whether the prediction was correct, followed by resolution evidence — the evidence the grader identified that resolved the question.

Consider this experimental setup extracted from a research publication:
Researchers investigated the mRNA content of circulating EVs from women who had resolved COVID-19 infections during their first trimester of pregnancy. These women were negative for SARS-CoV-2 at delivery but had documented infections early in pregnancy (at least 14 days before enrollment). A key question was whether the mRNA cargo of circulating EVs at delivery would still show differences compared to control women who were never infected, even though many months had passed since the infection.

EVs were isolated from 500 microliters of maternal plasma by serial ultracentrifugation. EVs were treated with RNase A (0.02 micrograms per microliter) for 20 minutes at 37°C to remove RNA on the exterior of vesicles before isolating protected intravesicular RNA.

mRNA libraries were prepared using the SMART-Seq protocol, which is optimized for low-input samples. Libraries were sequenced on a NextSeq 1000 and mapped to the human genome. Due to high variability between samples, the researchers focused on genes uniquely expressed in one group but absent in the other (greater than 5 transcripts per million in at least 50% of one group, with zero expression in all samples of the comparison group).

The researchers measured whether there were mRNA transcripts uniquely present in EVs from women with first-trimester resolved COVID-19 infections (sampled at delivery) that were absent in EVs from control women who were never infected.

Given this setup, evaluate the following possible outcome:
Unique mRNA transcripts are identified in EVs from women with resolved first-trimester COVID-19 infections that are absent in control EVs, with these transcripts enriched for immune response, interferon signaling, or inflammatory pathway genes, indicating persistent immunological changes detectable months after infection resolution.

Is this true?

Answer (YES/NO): NO